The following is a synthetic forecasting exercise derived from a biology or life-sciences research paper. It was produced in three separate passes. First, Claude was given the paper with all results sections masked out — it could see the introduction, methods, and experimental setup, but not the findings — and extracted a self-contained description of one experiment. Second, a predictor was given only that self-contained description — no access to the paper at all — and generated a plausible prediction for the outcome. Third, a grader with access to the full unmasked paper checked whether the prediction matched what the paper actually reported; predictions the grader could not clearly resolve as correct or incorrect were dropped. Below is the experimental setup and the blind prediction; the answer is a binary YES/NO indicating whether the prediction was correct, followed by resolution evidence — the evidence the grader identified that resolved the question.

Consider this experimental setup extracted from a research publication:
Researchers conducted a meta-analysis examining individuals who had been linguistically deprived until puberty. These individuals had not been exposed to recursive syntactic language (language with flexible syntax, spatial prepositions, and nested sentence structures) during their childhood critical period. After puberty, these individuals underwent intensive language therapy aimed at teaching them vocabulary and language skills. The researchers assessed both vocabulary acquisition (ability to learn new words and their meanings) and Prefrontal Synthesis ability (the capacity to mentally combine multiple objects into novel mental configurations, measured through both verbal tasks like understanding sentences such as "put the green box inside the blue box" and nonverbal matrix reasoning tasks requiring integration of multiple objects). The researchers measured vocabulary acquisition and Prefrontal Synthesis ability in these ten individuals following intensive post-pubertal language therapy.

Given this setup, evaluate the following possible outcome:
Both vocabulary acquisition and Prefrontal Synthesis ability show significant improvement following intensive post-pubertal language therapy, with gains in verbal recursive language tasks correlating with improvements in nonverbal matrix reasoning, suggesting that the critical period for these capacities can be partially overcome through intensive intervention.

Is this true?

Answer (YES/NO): NO